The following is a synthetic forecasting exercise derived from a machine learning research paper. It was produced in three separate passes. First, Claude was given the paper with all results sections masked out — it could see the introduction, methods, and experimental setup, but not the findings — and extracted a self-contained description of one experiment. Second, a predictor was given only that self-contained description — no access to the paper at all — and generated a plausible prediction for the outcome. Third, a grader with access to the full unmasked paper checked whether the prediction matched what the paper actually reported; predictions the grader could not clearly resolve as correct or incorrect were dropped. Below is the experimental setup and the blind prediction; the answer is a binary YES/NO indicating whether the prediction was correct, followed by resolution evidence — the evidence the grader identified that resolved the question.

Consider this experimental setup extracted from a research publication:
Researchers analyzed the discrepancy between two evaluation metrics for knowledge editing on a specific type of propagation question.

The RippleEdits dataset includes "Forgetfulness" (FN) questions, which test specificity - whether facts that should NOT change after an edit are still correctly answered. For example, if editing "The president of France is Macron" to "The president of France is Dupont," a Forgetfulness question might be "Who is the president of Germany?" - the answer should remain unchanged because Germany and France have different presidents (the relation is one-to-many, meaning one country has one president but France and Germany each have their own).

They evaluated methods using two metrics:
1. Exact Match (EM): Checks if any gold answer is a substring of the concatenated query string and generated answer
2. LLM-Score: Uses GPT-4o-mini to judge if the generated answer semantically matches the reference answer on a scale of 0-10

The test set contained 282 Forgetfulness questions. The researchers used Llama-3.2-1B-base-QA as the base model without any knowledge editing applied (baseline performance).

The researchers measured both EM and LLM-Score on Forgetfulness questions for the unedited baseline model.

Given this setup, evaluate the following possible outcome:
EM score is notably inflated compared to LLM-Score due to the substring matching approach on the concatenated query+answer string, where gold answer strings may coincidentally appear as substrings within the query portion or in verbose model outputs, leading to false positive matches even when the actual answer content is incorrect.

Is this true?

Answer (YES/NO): YES